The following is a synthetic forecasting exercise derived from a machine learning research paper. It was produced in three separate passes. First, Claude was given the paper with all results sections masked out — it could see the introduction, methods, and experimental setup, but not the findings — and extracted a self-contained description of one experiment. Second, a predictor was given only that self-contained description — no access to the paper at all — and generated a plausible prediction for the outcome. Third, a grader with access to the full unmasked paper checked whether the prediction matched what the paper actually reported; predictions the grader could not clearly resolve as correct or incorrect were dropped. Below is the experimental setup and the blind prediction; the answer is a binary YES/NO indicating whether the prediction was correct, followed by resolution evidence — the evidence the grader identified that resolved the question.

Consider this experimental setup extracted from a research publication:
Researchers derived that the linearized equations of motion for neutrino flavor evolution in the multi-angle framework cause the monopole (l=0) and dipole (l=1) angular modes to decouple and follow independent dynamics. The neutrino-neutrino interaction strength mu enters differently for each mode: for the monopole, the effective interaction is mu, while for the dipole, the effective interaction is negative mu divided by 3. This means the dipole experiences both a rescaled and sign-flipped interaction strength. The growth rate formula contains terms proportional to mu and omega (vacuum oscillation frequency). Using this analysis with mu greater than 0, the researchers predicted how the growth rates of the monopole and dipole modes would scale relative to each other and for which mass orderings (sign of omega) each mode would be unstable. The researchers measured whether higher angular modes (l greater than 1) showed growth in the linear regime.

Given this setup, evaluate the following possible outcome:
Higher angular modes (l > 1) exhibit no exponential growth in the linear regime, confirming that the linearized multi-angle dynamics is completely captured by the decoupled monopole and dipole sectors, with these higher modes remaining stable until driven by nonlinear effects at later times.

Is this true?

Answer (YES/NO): YES